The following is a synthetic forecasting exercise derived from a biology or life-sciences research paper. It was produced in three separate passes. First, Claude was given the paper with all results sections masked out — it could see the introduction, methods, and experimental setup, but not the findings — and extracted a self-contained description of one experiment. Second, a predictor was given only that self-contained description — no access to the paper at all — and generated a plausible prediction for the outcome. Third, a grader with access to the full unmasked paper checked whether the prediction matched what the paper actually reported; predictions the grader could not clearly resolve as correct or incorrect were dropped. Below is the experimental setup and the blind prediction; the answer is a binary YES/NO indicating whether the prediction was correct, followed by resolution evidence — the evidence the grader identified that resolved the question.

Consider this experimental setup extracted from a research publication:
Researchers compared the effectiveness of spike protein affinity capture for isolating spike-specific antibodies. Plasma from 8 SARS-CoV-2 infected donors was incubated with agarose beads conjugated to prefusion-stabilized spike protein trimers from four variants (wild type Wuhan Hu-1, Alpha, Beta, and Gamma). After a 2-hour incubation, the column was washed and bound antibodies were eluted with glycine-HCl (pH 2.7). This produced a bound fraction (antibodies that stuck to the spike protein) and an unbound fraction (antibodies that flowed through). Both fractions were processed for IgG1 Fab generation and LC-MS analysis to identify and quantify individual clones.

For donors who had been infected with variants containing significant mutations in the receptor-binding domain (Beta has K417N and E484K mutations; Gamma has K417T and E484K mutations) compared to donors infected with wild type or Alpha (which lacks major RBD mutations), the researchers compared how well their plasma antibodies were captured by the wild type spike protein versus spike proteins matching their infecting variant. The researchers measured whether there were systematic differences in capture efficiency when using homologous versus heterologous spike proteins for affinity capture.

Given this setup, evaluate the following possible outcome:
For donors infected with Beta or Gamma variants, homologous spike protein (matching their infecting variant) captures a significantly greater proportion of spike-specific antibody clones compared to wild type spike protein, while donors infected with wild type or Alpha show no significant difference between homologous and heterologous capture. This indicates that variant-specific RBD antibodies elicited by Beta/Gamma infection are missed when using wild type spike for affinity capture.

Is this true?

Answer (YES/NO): NO